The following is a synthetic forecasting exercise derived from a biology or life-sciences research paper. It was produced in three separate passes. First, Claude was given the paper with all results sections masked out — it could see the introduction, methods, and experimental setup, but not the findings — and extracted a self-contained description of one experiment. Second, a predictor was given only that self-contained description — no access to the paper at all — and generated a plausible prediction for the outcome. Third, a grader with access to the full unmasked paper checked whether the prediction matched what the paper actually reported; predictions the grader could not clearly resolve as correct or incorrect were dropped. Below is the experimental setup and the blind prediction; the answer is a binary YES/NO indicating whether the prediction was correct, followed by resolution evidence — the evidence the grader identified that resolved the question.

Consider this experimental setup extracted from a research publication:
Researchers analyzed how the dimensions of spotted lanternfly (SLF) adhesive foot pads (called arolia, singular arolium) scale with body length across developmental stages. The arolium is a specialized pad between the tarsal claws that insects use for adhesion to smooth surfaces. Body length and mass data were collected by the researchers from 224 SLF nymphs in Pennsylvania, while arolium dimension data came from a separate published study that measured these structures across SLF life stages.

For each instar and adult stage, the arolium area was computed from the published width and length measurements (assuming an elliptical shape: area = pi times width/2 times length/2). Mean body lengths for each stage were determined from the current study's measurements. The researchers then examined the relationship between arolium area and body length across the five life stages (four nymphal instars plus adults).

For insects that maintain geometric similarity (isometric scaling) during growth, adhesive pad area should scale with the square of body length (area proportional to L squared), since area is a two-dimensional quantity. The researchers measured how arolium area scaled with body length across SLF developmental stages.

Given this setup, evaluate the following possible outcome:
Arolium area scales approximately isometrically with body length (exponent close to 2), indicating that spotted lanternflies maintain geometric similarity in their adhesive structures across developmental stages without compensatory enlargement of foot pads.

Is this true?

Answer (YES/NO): NO